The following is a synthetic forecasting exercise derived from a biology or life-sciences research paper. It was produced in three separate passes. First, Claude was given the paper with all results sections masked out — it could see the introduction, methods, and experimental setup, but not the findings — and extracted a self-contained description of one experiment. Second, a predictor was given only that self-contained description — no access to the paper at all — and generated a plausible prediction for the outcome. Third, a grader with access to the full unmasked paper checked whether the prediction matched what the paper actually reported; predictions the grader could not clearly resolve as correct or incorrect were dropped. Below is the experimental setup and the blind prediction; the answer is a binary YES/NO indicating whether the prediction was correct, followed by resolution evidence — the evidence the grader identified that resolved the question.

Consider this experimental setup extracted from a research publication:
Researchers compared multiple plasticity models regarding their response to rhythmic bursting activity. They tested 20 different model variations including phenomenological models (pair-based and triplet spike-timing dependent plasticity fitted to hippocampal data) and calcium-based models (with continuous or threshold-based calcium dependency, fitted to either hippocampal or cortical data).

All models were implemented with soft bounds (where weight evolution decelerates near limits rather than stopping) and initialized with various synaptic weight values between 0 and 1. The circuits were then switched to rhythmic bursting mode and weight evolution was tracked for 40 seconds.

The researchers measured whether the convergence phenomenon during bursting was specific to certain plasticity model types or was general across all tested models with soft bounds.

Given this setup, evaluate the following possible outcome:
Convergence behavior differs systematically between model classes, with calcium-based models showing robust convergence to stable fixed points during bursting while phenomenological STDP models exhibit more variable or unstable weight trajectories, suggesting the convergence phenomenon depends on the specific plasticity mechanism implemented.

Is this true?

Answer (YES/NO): NO